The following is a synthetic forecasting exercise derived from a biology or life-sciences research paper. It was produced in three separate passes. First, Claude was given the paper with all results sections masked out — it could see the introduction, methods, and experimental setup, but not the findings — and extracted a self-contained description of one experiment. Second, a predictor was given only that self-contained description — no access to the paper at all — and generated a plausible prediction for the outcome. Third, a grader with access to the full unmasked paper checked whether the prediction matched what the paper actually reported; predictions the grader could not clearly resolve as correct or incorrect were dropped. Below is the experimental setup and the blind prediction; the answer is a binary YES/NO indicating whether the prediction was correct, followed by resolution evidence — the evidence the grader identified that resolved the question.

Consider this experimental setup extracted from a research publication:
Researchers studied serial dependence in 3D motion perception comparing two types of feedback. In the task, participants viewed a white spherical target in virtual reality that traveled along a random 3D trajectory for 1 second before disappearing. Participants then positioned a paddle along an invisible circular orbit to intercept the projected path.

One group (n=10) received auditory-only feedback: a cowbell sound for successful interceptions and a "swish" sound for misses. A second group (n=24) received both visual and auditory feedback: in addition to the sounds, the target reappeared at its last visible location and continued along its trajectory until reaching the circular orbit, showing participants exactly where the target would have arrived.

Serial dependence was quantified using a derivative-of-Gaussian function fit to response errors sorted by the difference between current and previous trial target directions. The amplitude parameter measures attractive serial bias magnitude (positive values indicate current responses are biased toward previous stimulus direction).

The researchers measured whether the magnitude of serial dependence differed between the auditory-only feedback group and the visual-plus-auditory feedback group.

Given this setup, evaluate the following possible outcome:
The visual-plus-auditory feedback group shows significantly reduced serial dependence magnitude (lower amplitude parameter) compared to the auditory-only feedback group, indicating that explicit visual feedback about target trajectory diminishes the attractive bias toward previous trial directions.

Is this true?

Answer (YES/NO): NO